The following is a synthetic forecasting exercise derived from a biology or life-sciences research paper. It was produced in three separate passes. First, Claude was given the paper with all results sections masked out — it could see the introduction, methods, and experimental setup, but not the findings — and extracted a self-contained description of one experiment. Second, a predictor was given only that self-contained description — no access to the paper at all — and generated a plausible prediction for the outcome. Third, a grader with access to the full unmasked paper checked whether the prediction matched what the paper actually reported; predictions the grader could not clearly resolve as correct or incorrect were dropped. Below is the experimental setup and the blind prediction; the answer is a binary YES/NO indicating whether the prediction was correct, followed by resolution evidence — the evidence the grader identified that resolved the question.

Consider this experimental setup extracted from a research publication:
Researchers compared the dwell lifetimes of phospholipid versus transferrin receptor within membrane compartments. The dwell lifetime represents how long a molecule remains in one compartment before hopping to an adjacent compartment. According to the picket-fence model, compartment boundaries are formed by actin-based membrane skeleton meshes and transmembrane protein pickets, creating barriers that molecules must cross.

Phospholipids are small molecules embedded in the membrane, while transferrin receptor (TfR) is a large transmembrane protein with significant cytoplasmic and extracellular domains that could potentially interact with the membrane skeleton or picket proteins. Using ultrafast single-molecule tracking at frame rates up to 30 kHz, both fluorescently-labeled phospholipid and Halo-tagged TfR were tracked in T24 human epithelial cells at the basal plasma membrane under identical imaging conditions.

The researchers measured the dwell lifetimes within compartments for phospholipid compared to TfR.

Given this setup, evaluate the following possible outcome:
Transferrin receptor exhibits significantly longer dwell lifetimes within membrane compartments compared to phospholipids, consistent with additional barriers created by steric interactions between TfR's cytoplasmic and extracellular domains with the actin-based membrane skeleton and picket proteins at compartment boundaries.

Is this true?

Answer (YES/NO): YES